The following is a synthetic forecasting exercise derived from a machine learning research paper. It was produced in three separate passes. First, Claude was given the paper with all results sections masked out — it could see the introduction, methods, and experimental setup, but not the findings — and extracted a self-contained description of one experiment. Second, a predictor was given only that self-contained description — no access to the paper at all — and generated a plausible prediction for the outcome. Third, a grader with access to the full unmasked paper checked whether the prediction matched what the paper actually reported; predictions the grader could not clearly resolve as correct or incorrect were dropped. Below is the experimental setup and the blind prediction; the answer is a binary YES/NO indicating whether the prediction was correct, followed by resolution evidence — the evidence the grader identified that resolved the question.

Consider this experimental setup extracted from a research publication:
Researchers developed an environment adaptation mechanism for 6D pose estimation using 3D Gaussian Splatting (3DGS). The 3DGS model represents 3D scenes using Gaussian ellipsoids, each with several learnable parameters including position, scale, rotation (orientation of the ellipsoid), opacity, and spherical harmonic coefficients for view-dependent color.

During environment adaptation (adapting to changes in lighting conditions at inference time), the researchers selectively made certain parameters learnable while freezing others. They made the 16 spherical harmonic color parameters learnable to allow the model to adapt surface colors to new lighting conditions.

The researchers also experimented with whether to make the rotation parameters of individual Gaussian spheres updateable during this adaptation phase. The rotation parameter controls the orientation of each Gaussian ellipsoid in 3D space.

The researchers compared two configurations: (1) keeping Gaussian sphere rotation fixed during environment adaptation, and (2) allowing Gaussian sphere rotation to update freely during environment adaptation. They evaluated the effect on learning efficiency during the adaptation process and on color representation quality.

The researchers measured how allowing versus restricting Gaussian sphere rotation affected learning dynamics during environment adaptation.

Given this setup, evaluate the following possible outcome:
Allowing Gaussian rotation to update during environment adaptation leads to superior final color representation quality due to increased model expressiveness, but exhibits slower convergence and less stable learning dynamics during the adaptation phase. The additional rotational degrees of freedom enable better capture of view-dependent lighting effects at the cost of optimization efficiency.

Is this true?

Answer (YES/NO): NO